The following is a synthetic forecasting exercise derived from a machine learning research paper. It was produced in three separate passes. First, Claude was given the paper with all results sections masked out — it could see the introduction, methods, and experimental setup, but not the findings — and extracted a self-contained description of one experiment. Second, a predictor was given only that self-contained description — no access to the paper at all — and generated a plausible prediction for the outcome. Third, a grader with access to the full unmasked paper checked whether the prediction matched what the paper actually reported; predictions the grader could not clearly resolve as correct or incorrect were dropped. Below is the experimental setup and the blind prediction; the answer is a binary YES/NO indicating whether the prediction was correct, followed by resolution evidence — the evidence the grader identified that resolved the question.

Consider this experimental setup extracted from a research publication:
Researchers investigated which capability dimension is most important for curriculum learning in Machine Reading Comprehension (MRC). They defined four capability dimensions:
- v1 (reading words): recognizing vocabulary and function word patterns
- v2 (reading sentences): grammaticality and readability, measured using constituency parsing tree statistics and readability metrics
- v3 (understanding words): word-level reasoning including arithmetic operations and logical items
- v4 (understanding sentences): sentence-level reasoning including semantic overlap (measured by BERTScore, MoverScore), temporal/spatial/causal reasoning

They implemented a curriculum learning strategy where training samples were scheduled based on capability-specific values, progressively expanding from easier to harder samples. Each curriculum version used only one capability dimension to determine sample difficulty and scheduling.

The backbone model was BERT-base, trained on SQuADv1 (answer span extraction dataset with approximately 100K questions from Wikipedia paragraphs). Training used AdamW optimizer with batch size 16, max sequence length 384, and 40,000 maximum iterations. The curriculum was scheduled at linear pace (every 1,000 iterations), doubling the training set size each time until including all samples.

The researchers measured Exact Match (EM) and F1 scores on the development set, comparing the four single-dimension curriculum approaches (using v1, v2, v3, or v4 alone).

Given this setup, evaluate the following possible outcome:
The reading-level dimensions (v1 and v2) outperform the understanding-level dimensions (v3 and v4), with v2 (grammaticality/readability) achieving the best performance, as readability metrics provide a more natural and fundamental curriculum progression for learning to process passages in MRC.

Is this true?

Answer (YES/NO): NO